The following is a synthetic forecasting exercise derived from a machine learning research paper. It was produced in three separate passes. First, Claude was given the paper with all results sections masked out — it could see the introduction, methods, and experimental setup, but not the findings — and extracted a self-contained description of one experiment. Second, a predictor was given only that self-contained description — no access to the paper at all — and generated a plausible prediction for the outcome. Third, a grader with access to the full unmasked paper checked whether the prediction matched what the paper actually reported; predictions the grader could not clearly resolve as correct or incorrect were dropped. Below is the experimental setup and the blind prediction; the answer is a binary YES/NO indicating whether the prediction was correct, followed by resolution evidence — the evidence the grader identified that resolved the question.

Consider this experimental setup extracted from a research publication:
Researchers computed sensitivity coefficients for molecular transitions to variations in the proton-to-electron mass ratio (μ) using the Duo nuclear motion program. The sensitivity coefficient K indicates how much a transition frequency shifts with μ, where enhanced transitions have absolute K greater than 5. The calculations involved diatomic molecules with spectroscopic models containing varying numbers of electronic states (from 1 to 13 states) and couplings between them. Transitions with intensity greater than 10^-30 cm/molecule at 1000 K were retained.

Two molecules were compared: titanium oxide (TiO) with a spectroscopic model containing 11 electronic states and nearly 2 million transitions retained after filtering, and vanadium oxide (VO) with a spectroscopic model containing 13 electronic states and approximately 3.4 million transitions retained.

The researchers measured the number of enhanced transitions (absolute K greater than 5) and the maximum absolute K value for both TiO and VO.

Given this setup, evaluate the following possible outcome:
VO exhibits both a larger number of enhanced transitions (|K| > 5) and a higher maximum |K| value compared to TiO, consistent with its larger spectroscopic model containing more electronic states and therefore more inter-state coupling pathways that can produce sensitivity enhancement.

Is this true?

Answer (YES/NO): YES